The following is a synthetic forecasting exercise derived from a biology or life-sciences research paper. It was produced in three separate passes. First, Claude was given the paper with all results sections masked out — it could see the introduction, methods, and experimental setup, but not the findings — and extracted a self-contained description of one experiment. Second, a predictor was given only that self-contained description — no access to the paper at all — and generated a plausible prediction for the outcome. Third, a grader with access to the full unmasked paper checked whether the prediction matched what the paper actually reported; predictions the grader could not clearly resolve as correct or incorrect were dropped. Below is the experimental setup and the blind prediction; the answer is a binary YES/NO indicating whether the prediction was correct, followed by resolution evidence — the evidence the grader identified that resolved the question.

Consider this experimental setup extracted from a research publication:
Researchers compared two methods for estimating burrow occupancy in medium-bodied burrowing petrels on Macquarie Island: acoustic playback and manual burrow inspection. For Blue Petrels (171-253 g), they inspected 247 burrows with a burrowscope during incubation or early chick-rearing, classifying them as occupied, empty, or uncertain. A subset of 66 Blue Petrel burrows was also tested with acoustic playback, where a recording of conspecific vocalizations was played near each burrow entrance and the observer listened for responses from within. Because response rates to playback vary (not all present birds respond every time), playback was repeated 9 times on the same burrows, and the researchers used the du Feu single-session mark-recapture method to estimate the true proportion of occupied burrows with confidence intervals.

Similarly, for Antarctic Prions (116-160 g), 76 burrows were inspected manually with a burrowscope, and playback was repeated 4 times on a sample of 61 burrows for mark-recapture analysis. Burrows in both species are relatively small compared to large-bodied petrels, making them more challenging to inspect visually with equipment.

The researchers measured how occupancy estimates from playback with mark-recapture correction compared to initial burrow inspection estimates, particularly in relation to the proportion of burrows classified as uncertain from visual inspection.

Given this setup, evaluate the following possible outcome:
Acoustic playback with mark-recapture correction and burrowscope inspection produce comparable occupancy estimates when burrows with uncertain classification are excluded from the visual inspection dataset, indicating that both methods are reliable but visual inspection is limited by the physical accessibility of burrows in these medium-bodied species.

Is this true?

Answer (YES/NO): NO